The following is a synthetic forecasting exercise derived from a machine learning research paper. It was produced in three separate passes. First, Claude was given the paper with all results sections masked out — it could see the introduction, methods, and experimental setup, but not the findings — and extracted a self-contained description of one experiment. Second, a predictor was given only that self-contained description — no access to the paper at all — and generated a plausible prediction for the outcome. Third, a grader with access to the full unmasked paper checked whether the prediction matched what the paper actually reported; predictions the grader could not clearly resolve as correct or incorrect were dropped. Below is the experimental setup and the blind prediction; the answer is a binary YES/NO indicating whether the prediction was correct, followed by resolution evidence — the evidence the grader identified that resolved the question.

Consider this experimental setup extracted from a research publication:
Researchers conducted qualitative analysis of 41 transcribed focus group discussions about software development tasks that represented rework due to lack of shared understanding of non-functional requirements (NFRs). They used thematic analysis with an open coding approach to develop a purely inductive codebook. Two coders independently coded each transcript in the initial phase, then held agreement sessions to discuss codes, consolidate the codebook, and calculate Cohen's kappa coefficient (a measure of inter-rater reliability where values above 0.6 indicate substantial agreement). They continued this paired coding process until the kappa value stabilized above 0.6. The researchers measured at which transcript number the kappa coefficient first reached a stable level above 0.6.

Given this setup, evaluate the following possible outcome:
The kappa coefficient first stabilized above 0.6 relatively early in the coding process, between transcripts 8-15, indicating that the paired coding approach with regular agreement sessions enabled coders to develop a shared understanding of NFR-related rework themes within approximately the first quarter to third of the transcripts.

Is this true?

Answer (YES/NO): NO